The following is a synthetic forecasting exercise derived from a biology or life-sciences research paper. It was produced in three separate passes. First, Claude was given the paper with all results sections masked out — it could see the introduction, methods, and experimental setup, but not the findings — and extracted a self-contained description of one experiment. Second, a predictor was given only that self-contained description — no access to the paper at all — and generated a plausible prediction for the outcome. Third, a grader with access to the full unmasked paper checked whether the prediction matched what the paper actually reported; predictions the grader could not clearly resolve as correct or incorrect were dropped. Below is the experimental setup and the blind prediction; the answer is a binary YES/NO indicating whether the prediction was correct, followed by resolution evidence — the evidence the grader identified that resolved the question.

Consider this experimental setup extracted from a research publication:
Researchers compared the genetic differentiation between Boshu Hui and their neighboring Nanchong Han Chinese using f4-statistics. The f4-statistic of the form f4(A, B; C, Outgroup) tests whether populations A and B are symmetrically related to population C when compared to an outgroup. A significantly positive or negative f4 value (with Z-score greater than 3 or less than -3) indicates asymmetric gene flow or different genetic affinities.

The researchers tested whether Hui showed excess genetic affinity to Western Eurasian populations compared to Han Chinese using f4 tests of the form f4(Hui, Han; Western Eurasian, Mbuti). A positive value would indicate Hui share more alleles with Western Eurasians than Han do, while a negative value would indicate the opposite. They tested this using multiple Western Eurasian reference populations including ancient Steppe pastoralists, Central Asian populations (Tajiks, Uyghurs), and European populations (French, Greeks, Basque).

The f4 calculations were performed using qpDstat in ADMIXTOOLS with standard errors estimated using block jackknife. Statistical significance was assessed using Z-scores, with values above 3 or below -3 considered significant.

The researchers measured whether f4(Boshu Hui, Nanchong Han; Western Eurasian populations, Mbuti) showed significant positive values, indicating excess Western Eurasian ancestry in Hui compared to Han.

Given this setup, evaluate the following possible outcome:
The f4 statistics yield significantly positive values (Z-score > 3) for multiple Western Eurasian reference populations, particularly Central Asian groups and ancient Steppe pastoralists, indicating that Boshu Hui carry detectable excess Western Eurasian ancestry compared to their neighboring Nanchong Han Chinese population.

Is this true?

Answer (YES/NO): NO